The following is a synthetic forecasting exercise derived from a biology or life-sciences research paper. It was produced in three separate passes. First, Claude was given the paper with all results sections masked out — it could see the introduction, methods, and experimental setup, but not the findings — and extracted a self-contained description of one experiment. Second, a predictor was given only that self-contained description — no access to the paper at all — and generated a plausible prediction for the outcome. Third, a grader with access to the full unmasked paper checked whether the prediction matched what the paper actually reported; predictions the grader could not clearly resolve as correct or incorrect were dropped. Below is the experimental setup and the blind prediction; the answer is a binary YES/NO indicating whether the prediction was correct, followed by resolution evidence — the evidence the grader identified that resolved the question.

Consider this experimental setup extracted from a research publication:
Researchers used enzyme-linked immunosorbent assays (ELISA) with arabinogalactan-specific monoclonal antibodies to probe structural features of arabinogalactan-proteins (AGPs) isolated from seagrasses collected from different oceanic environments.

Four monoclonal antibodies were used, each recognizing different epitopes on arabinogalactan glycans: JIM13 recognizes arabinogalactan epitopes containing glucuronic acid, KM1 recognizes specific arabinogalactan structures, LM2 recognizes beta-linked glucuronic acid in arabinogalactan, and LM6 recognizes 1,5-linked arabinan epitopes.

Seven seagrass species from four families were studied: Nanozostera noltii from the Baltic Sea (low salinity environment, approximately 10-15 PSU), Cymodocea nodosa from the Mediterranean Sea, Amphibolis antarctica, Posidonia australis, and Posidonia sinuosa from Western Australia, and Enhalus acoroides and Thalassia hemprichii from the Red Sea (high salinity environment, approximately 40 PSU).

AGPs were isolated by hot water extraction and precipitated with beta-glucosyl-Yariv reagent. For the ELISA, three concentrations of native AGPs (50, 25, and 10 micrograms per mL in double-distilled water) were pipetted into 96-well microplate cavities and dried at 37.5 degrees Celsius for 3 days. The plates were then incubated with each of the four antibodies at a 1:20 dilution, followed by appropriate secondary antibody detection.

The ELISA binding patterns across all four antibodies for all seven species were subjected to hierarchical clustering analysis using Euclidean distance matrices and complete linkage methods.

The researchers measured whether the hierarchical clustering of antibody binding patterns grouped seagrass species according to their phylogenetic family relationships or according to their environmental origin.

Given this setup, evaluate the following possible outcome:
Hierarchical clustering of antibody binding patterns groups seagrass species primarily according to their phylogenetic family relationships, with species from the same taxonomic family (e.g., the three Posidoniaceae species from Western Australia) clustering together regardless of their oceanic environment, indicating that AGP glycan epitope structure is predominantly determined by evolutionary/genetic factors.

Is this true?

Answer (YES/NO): NO